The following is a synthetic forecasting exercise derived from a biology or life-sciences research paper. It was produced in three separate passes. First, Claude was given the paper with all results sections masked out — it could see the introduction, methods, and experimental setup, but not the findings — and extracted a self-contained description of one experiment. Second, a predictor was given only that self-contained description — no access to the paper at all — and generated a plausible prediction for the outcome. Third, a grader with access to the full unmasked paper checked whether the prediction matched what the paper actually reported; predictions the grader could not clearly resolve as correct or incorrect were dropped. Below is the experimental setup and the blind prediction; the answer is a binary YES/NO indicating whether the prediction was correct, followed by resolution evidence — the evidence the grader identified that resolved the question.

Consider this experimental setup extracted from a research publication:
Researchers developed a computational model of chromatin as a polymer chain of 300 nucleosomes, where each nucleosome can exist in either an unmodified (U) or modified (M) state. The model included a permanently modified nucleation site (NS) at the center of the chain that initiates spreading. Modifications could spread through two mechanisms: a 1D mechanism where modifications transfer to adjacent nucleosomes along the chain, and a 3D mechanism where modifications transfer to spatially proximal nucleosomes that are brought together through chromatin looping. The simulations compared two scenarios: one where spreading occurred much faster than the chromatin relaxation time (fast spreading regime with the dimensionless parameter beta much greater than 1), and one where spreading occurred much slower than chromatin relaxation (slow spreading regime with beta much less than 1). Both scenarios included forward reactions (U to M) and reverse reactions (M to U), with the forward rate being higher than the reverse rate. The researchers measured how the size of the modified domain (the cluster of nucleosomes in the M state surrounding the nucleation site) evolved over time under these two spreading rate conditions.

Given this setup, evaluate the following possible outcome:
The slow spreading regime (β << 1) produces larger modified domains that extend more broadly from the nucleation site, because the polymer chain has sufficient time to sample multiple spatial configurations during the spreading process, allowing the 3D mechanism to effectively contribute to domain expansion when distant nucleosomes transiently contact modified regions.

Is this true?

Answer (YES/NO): NO